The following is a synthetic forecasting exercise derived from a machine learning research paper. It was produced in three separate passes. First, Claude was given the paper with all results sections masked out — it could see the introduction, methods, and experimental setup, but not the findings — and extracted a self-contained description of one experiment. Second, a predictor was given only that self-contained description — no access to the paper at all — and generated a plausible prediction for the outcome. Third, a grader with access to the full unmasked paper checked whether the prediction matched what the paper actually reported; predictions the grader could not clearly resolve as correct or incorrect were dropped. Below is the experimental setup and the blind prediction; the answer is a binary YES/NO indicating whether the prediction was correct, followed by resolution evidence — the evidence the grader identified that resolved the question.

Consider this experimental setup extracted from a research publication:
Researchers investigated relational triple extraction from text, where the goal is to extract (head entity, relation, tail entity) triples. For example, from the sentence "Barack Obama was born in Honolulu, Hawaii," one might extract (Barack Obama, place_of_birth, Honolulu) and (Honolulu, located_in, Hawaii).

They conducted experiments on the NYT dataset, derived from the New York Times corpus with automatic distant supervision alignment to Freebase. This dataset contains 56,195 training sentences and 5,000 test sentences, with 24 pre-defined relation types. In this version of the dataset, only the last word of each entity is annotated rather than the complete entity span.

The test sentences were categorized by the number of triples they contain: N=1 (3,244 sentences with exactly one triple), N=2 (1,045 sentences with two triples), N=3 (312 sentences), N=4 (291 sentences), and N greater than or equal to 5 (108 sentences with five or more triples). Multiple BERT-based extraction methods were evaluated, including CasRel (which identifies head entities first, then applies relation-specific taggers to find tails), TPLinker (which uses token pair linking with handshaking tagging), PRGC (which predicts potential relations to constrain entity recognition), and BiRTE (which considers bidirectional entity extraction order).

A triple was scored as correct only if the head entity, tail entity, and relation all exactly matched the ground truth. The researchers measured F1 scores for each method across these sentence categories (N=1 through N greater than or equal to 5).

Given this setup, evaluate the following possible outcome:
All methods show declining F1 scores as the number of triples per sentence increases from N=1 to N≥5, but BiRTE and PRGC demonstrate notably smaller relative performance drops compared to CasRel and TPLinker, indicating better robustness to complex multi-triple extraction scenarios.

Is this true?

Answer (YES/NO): NO